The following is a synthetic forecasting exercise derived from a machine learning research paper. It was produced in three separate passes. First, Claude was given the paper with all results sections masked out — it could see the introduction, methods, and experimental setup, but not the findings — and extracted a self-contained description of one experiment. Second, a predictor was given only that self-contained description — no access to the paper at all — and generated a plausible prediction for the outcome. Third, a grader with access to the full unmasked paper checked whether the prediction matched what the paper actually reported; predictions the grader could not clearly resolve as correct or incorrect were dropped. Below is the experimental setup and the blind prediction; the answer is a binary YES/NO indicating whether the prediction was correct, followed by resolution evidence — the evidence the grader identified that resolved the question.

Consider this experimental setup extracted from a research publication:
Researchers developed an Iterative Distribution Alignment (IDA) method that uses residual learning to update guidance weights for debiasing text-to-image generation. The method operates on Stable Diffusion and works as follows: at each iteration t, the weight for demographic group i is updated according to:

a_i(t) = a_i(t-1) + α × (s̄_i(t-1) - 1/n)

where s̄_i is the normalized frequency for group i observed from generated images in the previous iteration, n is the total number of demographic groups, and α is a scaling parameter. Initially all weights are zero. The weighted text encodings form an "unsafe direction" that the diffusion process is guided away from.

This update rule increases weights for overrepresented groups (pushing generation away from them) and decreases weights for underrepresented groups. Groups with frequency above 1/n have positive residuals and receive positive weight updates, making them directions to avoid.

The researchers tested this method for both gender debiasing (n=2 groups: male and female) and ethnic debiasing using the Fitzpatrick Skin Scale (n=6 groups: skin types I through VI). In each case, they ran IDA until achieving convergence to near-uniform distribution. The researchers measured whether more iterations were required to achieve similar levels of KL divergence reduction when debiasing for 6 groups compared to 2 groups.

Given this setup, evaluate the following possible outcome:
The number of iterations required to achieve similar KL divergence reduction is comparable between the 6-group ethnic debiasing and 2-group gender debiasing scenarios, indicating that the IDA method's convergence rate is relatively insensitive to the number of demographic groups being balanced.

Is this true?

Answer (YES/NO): YES